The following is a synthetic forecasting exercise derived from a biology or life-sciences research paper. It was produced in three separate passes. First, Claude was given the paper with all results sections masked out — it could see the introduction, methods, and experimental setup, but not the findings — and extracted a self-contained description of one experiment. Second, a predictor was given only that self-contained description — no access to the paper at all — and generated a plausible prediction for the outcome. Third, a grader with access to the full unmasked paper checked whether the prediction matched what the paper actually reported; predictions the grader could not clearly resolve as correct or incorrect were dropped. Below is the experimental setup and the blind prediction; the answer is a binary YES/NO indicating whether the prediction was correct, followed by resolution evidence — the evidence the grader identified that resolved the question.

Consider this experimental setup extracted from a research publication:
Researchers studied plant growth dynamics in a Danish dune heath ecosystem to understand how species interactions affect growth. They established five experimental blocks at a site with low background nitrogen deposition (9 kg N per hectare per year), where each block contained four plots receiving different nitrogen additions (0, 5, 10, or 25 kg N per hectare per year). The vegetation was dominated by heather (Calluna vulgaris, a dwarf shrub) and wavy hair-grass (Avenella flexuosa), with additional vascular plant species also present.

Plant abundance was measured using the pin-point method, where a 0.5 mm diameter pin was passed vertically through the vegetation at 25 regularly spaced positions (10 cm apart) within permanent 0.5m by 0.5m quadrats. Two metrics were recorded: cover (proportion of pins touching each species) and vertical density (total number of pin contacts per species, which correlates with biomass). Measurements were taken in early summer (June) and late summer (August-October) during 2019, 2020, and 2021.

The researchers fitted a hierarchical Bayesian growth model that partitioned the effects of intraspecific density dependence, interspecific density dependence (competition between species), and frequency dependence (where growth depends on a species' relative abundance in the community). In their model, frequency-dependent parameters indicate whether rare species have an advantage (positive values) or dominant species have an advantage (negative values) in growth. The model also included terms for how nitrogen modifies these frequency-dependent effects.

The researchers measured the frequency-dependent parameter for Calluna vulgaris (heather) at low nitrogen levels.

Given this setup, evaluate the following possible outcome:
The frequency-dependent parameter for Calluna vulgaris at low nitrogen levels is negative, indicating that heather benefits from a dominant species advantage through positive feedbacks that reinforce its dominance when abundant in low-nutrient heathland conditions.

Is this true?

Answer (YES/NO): YES